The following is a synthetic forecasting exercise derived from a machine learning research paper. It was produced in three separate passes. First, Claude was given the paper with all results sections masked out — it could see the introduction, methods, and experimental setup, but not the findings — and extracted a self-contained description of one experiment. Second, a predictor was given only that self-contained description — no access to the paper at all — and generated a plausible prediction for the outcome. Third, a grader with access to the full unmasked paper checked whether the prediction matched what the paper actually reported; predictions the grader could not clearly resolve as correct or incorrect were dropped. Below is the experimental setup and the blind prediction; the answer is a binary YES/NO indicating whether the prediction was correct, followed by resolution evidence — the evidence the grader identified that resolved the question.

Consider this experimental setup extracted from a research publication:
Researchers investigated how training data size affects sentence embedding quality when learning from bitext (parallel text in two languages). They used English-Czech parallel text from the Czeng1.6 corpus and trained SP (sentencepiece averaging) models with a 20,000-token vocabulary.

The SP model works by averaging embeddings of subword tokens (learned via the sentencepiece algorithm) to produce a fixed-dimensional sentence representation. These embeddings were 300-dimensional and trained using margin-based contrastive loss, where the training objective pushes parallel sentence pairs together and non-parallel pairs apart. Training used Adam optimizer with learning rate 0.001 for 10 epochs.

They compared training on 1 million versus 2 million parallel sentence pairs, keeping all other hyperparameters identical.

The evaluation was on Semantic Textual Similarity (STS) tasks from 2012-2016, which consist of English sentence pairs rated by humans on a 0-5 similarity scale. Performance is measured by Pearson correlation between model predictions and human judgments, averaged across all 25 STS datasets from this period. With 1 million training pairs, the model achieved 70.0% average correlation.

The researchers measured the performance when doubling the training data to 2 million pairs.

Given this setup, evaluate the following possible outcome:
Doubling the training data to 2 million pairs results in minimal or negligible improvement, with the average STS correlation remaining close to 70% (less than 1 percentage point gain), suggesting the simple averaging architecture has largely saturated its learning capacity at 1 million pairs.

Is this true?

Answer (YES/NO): NO